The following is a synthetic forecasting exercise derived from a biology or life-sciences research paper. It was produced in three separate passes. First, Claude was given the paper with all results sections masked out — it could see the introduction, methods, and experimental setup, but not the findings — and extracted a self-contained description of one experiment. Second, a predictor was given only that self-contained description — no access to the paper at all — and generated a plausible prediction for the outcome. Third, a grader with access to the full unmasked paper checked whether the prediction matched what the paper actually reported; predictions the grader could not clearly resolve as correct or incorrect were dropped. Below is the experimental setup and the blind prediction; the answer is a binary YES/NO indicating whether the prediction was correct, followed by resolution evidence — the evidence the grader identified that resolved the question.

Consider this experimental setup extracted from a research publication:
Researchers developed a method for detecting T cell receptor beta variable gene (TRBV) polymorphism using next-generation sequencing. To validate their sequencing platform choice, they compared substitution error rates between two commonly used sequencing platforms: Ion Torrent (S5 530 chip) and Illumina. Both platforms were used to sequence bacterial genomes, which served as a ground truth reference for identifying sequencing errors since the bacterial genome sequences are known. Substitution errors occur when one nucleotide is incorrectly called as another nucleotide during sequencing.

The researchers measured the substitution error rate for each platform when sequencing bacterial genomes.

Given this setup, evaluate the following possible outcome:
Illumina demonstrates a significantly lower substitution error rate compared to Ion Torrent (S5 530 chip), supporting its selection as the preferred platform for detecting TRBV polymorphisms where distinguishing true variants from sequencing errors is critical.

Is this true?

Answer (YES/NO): NO